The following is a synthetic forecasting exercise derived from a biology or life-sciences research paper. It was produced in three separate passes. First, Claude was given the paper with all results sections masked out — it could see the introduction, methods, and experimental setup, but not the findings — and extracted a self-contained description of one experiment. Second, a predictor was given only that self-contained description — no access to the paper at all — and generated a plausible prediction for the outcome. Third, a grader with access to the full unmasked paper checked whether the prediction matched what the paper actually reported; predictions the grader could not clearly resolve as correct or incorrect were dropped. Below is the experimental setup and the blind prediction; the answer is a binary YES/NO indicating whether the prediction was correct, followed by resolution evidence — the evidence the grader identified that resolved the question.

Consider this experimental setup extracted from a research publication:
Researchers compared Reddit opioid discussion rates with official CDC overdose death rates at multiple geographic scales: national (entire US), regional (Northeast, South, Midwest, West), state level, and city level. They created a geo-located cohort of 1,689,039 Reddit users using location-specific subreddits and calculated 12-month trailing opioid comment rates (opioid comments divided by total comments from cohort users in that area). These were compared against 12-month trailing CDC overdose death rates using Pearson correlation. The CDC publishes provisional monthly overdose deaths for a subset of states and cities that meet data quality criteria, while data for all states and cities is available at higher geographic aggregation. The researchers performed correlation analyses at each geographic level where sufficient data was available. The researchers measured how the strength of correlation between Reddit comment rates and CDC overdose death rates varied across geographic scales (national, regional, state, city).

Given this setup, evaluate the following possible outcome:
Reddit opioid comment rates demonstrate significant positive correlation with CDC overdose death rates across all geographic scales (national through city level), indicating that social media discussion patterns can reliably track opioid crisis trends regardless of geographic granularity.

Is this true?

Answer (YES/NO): YES